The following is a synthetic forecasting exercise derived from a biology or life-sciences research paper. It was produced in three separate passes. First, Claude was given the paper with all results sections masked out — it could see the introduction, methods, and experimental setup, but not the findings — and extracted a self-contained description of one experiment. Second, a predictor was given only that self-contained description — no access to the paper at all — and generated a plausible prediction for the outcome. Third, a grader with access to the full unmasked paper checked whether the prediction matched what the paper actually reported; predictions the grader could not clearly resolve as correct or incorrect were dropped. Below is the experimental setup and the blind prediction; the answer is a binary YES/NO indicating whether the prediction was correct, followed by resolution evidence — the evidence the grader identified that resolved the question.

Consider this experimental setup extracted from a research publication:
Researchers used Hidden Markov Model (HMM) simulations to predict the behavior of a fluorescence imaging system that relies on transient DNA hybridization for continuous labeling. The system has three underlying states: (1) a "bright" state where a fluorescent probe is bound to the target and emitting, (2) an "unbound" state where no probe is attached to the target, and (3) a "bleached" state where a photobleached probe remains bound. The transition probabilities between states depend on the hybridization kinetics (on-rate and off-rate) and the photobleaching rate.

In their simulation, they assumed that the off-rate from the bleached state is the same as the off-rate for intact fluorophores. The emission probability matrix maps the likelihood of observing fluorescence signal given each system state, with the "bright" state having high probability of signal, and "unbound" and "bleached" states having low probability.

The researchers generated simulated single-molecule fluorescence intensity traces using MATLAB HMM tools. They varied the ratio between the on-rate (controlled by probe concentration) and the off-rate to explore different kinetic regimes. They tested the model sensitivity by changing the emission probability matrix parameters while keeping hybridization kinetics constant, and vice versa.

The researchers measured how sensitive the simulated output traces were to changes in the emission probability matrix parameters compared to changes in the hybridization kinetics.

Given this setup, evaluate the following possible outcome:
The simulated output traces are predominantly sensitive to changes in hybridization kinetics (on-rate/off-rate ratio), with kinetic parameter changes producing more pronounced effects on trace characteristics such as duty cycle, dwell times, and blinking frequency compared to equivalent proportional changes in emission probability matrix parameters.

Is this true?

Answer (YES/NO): YES